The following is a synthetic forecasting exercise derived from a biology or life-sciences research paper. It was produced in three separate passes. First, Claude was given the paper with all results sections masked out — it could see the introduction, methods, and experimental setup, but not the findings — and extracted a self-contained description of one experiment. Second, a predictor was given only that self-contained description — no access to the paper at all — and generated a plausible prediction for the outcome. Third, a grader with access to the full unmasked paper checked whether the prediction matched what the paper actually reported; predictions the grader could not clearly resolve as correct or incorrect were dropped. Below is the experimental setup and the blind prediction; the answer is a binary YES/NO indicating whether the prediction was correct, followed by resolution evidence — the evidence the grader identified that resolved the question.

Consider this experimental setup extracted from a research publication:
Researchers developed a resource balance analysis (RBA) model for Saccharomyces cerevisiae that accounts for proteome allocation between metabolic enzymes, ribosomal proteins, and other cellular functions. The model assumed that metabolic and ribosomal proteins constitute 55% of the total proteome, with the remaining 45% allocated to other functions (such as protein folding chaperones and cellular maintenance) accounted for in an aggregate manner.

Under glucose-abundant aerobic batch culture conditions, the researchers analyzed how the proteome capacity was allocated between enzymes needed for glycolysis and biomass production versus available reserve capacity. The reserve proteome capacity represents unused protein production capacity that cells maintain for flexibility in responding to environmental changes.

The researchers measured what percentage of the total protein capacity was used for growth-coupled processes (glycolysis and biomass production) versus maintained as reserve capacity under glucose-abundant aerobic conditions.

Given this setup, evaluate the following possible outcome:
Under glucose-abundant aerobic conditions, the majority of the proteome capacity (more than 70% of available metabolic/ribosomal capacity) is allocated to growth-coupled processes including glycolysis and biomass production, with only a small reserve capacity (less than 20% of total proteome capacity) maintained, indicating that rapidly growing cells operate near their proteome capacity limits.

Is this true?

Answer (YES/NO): NO